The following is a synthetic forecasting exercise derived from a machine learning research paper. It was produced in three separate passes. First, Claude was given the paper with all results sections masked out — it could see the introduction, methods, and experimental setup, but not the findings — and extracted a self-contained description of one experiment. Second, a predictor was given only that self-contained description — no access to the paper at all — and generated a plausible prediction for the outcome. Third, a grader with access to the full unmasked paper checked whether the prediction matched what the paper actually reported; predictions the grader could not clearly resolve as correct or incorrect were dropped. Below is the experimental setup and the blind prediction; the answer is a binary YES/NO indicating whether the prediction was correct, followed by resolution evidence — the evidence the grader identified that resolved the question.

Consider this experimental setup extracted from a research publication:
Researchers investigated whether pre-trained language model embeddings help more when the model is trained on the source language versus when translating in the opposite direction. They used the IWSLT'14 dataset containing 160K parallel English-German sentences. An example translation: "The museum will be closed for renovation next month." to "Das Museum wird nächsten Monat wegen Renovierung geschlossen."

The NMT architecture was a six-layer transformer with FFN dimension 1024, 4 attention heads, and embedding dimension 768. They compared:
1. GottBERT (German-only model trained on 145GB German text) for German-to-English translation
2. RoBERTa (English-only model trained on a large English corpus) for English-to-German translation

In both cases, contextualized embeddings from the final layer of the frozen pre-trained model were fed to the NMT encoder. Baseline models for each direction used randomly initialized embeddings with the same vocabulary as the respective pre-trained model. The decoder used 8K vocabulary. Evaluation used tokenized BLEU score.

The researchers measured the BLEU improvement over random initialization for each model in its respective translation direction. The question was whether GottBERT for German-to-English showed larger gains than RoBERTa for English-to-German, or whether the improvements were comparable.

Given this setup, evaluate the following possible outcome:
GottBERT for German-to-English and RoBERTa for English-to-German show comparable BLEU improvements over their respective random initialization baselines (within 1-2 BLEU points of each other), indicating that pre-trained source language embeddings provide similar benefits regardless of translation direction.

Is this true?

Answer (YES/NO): NO